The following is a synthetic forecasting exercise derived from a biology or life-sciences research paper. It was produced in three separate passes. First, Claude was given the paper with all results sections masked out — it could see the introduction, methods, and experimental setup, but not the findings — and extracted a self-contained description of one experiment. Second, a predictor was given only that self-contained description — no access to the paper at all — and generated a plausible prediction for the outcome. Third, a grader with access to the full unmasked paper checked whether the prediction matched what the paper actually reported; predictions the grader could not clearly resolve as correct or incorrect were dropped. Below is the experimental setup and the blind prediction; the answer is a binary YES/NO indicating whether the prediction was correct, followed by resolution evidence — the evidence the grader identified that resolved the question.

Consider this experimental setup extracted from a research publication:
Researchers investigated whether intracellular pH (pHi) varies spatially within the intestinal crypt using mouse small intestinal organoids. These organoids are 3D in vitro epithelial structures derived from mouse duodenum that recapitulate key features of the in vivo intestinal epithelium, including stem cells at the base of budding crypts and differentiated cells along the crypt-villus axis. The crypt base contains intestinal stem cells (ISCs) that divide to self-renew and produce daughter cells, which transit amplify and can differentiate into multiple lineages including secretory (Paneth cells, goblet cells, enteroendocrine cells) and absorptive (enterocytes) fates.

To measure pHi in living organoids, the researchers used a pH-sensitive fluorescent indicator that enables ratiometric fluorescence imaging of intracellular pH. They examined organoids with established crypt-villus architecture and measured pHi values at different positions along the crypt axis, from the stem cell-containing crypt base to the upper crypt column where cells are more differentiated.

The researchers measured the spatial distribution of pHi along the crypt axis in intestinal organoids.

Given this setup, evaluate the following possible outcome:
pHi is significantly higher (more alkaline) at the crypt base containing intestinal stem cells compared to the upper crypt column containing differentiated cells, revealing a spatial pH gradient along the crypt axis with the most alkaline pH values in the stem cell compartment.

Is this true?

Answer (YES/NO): NO